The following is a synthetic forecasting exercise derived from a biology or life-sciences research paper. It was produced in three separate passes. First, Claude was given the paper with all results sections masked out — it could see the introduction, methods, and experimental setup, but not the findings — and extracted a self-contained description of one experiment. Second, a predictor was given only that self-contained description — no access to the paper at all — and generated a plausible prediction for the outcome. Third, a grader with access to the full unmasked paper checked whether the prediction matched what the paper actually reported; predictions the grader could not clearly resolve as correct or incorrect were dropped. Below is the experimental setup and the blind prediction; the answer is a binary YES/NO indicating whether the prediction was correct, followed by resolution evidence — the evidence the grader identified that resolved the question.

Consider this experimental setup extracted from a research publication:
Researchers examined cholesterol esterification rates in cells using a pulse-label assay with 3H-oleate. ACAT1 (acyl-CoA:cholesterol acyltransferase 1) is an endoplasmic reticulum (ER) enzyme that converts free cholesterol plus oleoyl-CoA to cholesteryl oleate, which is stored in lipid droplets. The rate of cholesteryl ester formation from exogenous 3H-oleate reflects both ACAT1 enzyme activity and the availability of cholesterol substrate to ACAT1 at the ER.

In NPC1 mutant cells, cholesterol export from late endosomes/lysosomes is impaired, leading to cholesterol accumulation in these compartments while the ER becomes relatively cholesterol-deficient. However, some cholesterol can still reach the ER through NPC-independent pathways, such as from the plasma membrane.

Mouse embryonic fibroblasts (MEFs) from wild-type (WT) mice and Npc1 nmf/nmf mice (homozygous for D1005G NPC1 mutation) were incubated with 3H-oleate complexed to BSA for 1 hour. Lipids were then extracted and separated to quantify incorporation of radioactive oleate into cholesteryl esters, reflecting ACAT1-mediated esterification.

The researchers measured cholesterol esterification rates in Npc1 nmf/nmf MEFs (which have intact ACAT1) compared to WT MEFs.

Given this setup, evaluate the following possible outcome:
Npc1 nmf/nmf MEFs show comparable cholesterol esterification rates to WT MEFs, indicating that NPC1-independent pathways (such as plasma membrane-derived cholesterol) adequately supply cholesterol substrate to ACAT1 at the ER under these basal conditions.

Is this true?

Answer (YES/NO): NO